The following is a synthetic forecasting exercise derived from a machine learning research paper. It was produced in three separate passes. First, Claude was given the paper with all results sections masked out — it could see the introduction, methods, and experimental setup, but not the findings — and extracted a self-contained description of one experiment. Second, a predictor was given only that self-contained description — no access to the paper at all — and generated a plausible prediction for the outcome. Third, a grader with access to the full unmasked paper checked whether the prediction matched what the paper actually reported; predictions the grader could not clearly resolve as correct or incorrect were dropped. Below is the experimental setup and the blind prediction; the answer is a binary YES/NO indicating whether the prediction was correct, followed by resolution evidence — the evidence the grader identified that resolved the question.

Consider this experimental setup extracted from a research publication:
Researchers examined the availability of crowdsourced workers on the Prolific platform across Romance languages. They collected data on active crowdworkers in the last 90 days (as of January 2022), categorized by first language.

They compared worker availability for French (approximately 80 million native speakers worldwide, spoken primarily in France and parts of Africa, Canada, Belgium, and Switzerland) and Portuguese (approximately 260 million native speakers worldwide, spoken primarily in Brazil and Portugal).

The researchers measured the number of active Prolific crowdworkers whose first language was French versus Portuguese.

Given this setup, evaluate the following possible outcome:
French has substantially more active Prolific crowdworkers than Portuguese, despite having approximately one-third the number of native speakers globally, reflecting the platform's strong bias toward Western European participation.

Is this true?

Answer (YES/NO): NO